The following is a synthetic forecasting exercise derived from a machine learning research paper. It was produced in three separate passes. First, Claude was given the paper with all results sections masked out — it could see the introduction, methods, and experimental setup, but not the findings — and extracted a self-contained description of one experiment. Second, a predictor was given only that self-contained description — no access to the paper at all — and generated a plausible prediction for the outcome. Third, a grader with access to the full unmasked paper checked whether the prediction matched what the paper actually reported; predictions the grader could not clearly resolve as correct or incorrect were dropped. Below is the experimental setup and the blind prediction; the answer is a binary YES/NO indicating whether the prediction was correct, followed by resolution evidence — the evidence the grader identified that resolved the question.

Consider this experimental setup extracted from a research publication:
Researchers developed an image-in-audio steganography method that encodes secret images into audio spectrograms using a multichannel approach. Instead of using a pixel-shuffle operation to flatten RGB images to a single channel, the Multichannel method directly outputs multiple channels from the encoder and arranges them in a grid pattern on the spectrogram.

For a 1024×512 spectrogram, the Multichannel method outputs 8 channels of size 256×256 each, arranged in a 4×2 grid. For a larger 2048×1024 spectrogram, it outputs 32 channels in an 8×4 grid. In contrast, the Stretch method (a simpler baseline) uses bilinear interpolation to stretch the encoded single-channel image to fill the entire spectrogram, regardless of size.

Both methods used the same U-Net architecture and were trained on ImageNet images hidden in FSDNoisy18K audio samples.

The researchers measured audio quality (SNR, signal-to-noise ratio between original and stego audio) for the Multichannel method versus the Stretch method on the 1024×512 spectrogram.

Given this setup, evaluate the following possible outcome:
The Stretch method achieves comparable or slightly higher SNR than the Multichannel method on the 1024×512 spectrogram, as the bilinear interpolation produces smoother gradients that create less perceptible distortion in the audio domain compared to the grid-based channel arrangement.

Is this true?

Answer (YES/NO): NO